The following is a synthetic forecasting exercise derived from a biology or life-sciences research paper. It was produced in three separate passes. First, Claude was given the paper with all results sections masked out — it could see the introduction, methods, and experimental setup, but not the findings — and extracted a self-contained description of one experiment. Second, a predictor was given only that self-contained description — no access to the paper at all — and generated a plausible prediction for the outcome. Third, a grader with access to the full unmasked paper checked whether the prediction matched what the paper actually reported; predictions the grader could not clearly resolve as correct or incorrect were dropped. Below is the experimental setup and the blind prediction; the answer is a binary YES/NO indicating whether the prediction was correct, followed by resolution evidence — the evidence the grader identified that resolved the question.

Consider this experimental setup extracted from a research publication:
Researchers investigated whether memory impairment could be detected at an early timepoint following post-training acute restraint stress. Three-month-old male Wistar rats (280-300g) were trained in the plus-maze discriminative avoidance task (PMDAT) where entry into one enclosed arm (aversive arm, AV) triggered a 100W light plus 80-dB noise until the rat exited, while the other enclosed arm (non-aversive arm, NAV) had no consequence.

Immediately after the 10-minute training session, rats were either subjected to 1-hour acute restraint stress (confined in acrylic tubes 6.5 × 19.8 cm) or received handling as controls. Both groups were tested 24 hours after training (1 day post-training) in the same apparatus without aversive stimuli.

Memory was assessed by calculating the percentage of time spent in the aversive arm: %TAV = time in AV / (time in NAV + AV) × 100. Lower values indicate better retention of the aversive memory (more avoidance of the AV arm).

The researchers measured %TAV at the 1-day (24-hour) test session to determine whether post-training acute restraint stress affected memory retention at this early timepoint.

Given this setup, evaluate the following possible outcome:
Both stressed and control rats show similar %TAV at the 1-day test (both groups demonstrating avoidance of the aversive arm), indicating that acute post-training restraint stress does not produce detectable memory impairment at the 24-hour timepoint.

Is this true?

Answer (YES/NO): YES